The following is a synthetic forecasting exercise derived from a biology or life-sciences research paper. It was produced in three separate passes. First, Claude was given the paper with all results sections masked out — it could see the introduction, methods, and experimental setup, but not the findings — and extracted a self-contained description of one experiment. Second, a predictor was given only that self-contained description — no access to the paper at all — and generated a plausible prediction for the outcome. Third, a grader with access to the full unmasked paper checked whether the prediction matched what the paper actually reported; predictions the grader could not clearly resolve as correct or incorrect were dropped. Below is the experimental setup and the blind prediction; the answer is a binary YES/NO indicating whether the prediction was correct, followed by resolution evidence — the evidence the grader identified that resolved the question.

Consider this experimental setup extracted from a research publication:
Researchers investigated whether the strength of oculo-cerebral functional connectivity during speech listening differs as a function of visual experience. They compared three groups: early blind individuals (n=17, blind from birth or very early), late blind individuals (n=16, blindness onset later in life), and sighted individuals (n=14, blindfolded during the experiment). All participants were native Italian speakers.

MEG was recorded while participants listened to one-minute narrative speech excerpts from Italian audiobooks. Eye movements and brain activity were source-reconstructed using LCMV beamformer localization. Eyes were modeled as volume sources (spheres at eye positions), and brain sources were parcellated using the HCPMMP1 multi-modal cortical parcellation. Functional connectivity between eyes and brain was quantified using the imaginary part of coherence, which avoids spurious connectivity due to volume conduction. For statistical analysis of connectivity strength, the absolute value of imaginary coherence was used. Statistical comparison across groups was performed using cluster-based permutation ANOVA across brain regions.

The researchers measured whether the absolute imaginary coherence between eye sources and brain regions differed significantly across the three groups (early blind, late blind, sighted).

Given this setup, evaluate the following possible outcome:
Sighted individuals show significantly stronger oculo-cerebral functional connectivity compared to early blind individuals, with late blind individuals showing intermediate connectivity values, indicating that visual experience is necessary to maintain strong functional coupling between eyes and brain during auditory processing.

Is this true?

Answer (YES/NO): NO